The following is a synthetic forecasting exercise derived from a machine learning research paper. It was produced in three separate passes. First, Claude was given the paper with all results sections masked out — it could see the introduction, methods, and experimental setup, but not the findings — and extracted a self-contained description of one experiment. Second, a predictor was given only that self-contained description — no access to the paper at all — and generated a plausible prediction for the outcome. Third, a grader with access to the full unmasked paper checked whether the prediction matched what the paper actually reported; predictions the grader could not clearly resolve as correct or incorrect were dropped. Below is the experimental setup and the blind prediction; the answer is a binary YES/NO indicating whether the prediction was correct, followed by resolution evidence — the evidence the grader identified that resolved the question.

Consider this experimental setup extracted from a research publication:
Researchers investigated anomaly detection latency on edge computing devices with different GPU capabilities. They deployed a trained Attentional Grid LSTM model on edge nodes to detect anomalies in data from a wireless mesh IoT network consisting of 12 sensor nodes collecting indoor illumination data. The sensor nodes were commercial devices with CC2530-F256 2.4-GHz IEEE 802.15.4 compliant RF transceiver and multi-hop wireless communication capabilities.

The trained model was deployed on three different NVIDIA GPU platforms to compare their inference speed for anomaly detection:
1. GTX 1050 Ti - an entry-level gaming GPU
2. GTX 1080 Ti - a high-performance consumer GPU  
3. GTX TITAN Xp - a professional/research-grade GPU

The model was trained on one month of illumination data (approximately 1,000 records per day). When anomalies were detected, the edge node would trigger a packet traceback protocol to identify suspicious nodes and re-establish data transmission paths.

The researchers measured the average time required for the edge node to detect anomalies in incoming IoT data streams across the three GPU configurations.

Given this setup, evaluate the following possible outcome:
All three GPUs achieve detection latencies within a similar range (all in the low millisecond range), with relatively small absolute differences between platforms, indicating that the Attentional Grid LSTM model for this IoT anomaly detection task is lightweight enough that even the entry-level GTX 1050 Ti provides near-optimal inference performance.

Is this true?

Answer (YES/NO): NO